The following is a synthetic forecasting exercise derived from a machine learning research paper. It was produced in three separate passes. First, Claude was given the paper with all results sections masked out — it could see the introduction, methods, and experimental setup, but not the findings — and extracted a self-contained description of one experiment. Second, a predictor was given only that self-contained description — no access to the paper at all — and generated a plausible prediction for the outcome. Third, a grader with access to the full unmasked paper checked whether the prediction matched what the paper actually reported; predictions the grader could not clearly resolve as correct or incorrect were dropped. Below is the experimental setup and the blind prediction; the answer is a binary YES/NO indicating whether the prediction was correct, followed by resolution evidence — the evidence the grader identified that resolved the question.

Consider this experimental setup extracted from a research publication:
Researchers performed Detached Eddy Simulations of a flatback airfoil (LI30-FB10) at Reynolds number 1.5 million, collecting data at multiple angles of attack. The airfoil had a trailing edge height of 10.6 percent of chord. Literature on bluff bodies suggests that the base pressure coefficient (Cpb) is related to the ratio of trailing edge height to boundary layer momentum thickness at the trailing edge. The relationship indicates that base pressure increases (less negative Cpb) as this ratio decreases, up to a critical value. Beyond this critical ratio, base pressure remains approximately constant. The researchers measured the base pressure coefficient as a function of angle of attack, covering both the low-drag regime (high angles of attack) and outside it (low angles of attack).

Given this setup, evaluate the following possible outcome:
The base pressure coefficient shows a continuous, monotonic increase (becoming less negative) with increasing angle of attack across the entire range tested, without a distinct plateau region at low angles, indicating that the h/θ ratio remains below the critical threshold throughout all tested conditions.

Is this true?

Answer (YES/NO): NO